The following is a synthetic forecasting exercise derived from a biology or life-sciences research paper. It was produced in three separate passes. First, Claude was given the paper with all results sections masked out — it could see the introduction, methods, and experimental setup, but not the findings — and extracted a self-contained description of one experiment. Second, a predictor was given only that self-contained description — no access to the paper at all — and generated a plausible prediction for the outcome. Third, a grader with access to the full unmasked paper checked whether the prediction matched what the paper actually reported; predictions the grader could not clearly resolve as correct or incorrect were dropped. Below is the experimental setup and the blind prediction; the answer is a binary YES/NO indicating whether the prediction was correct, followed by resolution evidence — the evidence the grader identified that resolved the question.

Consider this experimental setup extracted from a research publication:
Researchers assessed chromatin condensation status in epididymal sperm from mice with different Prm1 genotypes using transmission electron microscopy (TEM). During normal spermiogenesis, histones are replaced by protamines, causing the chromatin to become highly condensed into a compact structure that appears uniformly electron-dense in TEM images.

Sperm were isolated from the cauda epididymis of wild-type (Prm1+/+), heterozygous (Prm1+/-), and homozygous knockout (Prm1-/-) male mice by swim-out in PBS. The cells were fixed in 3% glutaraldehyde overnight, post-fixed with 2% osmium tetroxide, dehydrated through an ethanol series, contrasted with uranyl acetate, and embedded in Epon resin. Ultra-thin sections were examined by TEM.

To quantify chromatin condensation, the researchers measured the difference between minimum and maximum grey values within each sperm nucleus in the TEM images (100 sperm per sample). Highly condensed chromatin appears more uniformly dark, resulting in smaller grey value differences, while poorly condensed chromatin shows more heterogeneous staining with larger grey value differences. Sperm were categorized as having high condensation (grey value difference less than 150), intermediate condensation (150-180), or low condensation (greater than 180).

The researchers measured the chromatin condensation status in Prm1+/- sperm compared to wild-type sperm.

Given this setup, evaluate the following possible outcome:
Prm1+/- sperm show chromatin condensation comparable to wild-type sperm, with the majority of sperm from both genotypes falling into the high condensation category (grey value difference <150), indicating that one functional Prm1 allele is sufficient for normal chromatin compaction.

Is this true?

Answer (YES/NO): YES